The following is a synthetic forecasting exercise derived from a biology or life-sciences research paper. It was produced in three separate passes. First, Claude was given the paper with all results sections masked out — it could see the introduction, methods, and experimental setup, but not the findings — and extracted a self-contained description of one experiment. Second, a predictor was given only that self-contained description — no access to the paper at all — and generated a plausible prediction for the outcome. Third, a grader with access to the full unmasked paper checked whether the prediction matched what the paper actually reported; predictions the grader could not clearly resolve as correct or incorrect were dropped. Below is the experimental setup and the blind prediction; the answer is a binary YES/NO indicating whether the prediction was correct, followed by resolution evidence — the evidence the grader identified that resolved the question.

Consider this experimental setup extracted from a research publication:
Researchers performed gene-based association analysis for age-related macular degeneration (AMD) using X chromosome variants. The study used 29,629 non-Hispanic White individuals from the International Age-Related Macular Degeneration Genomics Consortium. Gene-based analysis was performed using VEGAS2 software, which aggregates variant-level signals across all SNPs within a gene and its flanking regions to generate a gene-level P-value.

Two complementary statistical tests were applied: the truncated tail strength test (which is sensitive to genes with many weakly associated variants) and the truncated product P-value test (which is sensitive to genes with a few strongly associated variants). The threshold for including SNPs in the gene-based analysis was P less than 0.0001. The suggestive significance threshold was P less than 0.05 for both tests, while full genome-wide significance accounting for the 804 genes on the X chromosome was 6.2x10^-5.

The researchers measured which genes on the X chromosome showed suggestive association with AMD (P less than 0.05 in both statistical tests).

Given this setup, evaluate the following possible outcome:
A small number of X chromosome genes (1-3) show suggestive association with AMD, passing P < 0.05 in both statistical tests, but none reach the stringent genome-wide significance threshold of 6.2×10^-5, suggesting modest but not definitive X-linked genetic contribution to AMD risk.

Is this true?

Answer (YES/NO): NO